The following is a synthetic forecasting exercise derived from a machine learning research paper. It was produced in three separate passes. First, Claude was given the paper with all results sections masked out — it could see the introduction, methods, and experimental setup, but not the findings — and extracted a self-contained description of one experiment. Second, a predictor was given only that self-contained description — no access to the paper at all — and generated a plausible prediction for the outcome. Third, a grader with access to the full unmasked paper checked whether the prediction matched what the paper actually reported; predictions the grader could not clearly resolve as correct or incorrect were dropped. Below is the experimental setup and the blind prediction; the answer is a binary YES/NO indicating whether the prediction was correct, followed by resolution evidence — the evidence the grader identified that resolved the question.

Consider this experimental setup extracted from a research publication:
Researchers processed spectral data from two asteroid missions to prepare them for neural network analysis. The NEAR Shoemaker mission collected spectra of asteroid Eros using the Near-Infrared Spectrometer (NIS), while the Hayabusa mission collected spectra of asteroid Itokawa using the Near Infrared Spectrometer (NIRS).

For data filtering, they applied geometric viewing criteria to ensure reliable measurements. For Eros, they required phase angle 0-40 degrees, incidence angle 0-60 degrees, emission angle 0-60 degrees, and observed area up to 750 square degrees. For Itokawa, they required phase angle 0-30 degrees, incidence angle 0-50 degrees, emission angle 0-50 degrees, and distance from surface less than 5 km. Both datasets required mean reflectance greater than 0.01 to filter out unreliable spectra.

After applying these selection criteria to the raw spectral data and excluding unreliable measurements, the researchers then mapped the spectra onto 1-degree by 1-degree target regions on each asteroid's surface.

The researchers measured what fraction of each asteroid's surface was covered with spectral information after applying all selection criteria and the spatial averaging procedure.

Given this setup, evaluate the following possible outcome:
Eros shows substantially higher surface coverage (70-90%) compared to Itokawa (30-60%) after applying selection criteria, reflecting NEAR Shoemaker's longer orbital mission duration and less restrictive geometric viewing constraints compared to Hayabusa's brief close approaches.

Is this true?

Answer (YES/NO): NO